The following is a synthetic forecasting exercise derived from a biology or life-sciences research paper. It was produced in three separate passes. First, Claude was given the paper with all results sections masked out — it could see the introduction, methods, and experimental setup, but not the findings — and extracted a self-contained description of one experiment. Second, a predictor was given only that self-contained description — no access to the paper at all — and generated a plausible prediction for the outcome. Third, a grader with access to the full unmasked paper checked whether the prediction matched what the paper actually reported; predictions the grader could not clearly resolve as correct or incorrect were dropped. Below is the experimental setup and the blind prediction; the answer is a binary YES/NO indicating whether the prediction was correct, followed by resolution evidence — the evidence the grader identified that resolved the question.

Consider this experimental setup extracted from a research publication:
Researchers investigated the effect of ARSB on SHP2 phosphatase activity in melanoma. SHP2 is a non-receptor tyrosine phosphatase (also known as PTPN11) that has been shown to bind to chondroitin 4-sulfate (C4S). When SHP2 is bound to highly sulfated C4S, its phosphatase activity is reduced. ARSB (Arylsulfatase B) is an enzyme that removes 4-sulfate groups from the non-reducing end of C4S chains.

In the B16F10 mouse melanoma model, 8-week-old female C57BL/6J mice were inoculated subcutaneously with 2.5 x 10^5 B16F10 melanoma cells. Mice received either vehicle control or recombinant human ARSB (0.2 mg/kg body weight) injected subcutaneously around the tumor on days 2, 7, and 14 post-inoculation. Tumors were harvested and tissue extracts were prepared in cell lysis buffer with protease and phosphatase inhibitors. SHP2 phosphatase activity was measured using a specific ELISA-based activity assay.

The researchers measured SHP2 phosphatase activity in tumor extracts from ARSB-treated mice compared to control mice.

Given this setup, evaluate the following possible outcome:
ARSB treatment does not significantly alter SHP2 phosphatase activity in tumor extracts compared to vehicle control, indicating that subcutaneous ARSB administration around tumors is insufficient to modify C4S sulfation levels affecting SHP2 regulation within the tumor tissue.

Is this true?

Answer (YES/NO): NO